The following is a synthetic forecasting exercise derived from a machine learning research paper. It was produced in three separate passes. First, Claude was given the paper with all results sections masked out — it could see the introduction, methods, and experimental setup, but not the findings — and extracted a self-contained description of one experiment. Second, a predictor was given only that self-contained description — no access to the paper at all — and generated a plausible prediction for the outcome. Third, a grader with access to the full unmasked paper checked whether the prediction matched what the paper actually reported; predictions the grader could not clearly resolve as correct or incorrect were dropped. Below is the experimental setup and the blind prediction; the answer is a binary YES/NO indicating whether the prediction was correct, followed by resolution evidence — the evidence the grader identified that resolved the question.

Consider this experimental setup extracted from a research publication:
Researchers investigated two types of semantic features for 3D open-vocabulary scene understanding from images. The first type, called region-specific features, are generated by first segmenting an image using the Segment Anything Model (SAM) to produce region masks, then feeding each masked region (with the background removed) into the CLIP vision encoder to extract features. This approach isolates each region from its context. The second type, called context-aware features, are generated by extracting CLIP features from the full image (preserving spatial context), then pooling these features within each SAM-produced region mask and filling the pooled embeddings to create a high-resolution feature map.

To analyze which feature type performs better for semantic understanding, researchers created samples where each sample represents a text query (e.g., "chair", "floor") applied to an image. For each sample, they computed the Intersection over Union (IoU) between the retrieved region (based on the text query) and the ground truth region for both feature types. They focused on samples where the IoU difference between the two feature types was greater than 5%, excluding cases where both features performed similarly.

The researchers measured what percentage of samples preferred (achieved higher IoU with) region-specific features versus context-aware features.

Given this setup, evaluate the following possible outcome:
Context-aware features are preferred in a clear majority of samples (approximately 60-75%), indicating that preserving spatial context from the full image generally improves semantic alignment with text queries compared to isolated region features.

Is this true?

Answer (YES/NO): YES